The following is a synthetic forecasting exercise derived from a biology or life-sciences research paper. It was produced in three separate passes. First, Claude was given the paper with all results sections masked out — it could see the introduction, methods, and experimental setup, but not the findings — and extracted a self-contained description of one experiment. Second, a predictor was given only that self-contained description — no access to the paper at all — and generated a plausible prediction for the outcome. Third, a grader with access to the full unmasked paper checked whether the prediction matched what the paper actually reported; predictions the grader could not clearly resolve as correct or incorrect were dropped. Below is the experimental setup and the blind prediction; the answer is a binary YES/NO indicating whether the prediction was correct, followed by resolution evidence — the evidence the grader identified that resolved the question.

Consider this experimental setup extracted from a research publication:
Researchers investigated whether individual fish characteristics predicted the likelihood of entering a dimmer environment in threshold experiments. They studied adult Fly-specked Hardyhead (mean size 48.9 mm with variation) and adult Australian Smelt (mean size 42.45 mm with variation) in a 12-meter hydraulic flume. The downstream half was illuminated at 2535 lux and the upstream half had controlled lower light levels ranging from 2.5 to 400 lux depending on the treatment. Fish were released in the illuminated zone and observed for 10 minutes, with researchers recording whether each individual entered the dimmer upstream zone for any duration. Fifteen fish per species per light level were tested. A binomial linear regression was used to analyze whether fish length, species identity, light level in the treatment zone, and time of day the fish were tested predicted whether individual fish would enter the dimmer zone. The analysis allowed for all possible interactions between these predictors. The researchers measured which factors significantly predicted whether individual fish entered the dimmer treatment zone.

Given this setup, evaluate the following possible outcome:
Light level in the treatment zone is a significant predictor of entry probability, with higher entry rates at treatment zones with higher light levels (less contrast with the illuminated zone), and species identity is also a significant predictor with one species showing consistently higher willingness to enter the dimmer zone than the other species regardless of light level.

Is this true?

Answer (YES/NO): NO